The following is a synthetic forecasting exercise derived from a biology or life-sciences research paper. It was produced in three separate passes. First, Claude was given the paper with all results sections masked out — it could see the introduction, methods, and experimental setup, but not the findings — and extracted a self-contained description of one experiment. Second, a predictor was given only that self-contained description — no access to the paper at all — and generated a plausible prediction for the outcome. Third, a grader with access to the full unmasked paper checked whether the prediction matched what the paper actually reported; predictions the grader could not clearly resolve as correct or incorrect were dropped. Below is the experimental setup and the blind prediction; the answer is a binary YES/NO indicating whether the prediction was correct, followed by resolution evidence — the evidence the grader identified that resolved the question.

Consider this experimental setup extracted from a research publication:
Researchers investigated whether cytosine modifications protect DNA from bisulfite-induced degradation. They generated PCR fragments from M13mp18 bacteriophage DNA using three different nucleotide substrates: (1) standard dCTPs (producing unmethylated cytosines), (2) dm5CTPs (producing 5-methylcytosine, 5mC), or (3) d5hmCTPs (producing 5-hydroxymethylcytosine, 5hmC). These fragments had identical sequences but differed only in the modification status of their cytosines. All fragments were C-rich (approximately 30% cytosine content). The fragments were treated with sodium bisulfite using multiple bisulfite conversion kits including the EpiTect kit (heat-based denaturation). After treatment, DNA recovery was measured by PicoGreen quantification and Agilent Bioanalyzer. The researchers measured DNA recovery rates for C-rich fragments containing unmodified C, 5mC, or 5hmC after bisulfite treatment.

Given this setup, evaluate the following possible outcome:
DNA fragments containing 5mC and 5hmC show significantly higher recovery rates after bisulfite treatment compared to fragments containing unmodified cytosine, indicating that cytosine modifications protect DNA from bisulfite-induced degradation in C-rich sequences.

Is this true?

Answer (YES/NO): YES